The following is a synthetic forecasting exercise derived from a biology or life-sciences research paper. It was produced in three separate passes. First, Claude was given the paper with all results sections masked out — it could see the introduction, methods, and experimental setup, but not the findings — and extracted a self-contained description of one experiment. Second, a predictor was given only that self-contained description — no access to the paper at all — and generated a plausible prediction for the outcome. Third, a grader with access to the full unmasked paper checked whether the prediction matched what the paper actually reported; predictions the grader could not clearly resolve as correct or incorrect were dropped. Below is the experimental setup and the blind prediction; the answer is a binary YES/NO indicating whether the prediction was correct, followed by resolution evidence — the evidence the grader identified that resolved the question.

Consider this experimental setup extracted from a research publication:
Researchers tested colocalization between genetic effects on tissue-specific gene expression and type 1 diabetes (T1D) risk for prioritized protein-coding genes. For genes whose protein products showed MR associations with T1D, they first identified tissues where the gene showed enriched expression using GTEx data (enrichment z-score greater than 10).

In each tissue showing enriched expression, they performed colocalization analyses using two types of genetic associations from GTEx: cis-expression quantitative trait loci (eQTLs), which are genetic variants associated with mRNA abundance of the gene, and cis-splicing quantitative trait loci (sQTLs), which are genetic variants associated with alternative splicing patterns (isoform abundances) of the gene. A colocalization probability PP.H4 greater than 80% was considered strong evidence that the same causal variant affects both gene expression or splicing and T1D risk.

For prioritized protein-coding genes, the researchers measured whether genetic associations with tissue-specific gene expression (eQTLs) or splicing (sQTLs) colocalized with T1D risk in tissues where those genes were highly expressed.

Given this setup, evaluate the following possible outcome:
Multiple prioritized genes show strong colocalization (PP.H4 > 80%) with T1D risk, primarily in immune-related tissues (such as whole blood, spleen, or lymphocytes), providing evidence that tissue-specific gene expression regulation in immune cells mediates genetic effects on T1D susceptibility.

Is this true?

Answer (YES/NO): NO